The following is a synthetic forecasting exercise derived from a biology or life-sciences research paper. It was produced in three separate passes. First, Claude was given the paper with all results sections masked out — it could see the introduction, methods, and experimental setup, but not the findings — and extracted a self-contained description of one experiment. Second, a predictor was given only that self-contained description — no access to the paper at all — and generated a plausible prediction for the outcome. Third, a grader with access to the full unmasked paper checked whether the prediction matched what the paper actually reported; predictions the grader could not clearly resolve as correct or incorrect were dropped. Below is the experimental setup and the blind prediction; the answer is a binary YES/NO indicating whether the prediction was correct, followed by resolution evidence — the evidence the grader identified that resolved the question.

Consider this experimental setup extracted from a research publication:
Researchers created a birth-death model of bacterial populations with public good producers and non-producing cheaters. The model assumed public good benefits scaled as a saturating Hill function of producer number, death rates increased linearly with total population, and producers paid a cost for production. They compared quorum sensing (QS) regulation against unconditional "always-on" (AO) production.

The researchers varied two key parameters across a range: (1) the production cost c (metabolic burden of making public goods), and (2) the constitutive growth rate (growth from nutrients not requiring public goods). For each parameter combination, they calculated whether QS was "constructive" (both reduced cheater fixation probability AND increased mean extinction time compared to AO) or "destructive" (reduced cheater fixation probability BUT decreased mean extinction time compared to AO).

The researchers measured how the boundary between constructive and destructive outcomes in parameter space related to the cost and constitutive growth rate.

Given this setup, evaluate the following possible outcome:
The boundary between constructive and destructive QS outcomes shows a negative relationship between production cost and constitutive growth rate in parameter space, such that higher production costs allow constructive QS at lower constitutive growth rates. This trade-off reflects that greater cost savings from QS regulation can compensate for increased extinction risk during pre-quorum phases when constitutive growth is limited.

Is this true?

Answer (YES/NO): NO